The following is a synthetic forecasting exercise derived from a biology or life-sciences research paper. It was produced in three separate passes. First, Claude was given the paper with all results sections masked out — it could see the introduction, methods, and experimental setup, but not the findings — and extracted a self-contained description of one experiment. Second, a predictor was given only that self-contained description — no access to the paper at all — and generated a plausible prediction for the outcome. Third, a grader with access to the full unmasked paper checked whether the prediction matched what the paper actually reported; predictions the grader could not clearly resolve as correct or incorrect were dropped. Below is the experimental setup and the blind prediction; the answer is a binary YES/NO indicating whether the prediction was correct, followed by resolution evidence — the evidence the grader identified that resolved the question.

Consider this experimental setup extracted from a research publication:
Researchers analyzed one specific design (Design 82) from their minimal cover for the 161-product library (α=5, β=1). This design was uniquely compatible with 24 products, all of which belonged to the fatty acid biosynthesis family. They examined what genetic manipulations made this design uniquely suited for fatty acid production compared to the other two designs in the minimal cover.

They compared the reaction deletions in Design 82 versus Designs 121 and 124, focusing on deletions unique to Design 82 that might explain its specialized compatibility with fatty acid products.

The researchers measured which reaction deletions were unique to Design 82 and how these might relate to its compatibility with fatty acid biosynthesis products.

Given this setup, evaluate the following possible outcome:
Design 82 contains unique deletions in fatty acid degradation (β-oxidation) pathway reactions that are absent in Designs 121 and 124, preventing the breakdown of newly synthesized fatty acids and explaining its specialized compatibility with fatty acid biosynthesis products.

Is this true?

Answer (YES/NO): NO